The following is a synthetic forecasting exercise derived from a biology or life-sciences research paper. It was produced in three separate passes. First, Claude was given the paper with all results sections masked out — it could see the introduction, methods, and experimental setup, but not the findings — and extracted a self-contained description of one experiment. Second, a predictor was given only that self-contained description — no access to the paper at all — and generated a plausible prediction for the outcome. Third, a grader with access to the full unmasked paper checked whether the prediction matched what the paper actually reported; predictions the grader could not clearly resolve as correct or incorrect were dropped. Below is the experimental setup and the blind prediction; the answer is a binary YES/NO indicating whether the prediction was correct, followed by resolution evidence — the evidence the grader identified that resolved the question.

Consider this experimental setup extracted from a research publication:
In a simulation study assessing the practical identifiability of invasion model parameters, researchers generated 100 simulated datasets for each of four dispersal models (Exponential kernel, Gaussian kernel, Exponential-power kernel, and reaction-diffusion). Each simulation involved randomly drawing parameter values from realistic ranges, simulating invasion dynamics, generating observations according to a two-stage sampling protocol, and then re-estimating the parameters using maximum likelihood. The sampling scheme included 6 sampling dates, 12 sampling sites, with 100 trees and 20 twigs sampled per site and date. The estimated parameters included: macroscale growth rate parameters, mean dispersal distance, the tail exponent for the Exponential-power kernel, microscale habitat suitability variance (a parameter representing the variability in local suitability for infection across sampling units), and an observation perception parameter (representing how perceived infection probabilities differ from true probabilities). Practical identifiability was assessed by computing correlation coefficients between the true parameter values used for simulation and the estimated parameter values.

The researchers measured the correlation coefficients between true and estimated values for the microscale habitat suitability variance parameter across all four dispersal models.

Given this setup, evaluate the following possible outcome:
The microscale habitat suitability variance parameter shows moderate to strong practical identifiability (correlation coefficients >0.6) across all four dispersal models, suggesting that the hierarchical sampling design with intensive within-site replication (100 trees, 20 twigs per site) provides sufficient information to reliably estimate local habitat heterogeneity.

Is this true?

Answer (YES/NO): YES